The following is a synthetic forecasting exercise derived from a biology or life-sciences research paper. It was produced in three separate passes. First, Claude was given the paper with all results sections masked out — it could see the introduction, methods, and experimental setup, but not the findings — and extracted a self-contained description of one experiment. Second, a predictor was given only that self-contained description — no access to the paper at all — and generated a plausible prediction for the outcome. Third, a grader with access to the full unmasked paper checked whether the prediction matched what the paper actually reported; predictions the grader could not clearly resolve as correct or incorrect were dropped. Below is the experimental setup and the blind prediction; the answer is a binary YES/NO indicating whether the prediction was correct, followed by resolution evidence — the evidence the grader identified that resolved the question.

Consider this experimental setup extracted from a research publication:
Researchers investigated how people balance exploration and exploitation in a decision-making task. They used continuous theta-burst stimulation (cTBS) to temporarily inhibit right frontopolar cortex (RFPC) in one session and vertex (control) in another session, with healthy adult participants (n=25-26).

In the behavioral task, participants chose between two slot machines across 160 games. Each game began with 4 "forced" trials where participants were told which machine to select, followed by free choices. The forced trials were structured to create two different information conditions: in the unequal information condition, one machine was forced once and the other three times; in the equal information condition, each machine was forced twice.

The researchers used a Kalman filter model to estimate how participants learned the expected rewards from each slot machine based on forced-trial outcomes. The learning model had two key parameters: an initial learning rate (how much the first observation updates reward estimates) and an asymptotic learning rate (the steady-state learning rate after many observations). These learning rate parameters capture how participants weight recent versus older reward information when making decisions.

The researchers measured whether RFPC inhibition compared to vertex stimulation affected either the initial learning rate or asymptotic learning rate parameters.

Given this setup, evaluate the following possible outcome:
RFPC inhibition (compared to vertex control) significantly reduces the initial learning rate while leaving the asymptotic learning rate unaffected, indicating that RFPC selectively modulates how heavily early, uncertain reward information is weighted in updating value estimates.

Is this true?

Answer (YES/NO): NO